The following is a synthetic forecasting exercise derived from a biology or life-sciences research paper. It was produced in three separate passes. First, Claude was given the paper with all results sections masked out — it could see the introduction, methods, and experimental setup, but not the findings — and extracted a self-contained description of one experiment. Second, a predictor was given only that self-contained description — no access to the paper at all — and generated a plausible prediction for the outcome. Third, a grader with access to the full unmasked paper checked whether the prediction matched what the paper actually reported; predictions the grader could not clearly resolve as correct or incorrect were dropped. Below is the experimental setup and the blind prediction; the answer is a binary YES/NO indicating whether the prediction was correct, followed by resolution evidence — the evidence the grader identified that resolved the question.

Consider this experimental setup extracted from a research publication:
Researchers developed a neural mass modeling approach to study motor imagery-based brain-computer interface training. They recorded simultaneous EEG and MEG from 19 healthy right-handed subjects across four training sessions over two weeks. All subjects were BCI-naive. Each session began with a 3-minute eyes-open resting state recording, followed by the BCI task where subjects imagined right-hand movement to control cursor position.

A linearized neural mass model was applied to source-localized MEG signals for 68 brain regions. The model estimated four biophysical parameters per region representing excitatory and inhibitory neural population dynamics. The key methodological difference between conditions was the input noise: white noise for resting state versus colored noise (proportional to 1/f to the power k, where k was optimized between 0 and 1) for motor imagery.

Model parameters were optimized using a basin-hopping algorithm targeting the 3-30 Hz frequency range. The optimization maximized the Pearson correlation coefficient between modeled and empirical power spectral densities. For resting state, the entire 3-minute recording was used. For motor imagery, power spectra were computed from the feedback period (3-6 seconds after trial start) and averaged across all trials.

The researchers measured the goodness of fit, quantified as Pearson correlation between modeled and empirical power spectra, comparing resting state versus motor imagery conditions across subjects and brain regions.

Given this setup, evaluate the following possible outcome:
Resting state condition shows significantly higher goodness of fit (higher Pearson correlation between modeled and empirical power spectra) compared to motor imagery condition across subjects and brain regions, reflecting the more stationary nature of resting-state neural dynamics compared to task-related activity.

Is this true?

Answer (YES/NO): NO